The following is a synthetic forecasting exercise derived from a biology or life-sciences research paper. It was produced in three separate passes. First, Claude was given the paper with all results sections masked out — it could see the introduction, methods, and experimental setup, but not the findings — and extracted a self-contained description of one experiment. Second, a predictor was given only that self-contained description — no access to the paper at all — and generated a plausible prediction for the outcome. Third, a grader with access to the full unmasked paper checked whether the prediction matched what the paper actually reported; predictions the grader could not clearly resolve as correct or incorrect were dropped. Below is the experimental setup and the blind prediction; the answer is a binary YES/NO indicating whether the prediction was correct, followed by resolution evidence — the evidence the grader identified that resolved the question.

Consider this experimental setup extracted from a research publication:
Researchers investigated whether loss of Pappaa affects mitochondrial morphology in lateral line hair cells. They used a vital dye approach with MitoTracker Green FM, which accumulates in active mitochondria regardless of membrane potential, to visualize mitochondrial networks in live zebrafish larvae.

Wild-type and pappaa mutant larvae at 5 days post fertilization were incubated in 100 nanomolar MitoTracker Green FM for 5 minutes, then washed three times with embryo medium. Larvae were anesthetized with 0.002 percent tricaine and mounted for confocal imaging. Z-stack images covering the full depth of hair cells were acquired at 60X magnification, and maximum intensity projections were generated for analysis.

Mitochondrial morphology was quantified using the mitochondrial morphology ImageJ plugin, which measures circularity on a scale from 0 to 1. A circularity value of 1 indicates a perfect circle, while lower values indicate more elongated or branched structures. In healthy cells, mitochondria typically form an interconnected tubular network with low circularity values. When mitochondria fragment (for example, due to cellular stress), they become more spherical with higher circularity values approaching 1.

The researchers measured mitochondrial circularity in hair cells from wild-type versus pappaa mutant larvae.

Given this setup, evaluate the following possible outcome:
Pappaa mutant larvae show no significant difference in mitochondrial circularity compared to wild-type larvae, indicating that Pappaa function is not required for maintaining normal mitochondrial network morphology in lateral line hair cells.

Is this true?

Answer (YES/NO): NO